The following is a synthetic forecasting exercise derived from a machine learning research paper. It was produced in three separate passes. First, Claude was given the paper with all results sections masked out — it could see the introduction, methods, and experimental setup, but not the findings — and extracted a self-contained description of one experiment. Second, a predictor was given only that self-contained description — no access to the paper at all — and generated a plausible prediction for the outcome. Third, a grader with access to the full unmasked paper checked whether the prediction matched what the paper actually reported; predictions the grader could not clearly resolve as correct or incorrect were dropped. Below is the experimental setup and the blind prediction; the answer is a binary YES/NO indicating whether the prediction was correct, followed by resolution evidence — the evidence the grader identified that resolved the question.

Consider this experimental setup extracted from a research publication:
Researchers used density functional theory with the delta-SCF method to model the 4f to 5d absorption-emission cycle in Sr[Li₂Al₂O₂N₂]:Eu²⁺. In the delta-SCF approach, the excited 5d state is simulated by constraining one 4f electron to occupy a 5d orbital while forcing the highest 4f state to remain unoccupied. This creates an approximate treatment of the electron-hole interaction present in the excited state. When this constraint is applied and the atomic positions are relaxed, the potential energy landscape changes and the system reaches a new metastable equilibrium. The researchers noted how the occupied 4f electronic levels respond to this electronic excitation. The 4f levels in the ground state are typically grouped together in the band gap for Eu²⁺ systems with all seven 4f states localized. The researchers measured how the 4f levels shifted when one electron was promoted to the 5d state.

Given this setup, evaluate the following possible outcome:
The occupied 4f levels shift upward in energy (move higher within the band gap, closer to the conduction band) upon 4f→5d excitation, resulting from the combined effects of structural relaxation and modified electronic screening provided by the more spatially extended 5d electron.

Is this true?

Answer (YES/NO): NO